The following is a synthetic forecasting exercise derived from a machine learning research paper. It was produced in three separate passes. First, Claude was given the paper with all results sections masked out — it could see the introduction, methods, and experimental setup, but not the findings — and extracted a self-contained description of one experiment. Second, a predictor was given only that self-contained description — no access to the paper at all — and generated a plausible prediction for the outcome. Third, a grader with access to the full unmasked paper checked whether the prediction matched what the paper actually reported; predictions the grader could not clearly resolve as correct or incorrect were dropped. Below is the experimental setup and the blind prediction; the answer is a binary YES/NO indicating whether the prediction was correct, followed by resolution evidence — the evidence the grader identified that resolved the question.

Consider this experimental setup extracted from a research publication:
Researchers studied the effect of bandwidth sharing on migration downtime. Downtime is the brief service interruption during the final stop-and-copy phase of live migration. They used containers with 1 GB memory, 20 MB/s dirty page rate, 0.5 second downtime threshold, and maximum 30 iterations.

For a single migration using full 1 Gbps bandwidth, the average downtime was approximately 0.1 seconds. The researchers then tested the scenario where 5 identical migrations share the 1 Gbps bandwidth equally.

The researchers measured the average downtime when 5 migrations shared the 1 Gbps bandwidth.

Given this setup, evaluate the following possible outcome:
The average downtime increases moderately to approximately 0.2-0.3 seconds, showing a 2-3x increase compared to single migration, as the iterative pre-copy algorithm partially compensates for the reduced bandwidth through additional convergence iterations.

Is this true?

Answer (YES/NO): NO